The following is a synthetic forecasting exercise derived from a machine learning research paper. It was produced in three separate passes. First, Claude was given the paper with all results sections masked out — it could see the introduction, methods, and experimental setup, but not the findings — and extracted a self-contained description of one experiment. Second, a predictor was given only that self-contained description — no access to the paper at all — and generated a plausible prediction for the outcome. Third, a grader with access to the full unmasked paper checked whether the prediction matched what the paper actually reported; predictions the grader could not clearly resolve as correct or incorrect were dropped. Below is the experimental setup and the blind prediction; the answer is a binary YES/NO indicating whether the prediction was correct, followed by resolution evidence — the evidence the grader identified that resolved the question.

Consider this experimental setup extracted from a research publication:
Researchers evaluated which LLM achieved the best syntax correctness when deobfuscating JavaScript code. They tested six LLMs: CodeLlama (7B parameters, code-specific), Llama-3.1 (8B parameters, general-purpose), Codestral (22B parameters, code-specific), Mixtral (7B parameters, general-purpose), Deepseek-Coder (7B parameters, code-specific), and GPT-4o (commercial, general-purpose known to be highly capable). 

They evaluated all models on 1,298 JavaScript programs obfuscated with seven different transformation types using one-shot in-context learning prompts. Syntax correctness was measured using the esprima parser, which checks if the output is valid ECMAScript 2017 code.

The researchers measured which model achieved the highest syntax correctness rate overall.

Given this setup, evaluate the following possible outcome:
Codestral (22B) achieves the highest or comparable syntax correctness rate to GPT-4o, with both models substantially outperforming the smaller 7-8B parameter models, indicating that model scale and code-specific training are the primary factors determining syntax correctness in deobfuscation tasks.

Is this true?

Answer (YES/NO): NO